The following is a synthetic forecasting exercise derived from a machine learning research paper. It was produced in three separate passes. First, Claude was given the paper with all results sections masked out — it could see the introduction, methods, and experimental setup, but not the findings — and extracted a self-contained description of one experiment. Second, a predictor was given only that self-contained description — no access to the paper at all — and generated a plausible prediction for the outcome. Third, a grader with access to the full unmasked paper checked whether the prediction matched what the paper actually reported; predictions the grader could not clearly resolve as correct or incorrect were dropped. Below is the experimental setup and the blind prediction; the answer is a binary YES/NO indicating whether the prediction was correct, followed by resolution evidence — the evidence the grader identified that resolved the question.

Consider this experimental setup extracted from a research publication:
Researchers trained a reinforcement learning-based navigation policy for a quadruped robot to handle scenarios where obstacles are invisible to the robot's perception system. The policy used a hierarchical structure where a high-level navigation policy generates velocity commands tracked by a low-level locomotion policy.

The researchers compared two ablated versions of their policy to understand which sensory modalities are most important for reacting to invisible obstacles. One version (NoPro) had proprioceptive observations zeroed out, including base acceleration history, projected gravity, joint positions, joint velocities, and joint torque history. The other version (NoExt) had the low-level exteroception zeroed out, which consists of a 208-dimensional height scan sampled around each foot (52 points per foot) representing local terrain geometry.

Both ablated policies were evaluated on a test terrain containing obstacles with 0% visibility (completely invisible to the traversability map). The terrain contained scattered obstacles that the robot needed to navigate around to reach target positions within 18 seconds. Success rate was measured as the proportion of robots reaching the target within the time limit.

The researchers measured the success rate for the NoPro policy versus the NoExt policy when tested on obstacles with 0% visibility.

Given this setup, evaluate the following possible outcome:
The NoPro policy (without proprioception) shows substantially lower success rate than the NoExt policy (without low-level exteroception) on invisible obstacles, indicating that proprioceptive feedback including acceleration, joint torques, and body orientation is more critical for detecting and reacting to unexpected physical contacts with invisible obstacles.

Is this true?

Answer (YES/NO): YES